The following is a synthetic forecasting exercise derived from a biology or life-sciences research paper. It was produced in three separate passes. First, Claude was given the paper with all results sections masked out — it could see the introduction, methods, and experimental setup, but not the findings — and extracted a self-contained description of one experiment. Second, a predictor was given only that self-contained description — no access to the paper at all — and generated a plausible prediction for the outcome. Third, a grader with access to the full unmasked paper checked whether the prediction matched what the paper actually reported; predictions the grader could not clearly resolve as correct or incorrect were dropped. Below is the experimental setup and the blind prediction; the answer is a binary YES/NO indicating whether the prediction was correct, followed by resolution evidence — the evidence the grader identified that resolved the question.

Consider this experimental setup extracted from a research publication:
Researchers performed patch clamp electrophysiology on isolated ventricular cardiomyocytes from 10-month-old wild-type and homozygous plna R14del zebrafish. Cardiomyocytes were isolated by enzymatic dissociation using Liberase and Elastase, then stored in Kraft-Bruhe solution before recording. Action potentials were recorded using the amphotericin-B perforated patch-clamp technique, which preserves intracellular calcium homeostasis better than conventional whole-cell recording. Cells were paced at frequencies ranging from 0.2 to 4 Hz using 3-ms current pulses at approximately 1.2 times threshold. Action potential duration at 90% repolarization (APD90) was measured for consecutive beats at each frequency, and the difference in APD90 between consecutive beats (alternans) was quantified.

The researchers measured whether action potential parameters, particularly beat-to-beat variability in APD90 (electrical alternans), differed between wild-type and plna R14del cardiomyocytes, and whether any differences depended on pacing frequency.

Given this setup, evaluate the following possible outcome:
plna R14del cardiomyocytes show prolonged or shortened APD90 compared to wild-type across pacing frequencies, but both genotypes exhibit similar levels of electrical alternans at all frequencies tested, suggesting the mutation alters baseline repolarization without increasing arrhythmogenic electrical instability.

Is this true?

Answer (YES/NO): NO